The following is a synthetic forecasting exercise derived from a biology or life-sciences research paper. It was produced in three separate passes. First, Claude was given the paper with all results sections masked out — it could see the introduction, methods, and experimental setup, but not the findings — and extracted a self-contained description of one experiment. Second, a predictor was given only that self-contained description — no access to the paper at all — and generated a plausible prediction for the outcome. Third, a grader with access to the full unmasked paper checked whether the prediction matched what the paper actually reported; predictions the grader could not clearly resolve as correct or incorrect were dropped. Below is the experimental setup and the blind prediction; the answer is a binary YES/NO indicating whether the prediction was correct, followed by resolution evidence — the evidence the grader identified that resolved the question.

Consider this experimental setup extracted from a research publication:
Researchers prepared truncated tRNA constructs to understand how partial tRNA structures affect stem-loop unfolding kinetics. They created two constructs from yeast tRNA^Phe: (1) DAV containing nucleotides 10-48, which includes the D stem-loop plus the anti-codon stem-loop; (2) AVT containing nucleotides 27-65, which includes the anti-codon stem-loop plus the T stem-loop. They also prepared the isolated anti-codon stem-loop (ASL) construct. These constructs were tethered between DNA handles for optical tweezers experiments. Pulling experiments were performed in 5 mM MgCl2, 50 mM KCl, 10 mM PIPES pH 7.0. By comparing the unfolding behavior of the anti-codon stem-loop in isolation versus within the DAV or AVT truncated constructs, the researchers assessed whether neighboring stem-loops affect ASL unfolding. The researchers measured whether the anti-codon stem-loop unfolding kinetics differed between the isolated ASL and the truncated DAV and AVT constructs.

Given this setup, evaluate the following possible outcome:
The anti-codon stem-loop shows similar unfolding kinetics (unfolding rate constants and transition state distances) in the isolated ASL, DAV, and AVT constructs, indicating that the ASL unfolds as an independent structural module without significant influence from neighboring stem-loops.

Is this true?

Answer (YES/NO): YES